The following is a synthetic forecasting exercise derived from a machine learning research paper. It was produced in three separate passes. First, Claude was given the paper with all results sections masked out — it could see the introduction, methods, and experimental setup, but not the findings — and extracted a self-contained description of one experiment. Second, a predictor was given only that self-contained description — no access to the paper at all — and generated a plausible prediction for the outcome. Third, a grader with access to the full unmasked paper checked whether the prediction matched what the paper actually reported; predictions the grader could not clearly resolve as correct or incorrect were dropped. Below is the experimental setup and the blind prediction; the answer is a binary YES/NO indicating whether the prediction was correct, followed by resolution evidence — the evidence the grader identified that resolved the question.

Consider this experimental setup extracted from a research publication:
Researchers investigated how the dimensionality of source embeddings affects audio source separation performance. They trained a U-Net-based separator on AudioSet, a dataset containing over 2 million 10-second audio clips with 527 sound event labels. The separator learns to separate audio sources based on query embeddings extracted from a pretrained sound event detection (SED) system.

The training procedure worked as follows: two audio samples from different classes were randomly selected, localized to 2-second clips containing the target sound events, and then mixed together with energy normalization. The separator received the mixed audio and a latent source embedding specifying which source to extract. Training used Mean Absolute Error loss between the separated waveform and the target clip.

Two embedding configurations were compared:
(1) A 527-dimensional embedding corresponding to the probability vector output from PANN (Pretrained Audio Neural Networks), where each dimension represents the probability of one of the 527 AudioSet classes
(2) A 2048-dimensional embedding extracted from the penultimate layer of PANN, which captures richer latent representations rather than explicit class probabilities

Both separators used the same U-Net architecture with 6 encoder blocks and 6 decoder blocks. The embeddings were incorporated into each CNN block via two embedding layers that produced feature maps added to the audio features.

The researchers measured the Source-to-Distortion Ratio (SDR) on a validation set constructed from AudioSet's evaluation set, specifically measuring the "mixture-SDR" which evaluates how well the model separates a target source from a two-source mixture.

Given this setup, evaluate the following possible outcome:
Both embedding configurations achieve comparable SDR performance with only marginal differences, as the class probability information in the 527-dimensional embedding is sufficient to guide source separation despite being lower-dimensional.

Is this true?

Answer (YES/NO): NO